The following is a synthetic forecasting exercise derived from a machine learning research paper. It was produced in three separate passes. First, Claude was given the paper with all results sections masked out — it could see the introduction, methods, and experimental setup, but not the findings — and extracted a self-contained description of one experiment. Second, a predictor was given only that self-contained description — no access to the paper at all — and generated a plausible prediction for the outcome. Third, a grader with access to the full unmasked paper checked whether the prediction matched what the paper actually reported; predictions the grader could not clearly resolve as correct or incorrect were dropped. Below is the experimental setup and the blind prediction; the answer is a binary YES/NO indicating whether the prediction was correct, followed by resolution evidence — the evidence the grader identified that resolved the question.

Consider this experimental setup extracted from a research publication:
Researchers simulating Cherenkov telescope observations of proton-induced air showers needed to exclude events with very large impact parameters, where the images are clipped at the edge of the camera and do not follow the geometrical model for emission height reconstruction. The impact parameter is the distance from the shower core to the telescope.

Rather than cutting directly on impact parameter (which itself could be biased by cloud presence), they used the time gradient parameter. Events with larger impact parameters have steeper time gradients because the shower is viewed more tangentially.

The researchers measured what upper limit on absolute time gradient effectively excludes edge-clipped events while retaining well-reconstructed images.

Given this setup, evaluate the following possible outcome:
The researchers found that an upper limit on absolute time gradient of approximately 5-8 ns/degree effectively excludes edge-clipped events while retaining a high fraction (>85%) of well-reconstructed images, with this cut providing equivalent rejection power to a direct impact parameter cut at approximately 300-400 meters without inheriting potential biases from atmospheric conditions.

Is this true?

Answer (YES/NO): NO